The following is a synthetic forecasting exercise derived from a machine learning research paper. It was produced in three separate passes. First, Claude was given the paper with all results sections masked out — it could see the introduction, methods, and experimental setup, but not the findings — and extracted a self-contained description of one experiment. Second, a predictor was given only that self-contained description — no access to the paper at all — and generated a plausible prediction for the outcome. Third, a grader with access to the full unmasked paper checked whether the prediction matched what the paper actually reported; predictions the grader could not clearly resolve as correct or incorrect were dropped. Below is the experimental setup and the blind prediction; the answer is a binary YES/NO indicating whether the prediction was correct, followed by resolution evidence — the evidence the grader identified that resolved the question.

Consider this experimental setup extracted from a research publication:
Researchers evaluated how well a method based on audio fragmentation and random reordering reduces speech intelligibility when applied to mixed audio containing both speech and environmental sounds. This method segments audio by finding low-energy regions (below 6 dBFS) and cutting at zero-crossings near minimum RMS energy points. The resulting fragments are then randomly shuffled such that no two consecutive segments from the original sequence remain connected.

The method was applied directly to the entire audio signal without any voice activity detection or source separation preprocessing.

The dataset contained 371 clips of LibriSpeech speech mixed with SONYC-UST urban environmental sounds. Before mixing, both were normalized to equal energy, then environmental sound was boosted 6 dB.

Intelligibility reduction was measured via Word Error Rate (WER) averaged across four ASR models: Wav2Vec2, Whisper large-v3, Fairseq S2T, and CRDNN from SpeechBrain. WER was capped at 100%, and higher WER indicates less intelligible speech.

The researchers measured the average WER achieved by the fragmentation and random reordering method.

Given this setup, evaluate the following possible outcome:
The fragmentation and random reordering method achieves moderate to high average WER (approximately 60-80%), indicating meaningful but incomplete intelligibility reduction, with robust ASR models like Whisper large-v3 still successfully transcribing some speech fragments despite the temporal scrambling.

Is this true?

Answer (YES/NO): NO